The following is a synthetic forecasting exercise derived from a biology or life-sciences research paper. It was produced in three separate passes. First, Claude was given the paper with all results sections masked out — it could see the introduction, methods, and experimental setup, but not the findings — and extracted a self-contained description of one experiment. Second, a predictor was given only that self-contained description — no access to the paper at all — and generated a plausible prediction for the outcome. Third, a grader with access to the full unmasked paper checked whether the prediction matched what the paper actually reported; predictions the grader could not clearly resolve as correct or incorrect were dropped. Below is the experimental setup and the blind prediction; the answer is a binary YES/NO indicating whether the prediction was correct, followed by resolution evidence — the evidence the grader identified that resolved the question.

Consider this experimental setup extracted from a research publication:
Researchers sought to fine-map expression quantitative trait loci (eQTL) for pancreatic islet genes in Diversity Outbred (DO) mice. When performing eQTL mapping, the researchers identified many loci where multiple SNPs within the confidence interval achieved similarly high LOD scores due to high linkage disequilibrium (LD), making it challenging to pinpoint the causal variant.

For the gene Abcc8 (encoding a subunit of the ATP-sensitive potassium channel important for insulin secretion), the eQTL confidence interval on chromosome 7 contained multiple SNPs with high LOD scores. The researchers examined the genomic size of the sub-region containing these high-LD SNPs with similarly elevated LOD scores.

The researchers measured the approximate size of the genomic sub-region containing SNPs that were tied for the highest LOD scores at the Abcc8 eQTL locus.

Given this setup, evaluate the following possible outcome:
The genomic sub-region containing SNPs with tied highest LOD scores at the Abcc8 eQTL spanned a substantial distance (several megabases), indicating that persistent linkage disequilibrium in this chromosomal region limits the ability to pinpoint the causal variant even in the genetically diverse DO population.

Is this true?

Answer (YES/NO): NO